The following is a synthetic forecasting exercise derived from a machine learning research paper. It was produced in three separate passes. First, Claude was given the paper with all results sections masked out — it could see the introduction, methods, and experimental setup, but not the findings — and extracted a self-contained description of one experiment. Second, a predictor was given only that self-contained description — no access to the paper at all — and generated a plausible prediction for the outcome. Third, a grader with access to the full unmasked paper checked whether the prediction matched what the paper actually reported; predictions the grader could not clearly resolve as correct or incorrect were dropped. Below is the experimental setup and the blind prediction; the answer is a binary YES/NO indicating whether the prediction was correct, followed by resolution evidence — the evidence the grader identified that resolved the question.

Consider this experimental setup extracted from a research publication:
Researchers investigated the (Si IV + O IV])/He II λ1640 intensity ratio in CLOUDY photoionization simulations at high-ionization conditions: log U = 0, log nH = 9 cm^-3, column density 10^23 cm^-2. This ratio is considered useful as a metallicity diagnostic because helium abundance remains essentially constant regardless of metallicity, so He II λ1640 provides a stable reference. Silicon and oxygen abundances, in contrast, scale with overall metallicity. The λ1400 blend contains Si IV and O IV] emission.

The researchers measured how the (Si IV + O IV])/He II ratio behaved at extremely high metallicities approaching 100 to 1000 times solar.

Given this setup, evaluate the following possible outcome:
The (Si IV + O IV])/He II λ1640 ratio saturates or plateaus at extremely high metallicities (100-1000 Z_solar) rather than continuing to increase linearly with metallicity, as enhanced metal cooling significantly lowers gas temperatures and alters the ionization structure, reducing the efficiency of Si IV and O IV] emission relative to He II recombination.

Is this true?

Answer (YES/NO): YES